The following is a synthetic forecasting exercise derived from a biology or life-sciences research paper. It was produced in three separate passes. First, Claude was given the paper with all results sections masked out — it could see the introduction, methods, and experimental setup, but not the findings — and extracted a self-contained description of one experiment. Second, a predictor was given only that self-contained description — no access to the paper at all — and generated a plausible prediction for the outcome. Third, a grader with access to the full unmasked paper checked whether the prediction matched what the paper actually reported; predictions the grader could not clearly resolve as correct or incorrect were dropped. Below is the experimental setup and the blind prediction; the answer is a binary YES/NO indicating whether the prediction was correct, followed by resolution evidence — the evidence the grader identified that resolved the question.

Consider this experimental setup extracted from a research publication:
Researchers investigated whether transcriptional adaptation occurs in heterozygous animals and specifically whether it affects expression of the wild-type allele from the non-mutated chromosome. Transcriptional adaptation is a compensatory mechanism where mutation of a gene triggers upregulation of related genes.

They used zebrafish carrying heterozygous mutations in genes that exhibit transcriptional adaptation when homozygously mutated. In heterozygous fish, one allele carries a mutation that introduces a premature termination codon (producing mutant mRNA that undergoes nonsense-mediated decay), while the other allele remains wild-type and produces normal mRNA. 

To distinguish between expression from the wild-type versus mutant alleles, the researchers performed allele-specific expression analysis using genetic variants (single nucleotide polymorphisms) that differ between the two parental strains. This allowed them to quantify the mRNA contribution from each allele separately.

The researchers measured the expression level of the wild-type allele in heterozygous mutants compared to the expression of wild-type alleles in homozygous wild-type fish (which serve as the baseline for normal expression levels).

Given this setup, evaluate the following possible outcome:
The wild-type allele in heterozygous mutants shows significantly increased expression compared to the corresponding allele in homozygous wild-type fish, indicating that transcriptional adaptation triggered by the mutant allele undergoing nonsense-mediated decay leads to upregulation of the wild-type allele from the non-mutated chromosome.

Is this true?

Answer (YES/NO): YES